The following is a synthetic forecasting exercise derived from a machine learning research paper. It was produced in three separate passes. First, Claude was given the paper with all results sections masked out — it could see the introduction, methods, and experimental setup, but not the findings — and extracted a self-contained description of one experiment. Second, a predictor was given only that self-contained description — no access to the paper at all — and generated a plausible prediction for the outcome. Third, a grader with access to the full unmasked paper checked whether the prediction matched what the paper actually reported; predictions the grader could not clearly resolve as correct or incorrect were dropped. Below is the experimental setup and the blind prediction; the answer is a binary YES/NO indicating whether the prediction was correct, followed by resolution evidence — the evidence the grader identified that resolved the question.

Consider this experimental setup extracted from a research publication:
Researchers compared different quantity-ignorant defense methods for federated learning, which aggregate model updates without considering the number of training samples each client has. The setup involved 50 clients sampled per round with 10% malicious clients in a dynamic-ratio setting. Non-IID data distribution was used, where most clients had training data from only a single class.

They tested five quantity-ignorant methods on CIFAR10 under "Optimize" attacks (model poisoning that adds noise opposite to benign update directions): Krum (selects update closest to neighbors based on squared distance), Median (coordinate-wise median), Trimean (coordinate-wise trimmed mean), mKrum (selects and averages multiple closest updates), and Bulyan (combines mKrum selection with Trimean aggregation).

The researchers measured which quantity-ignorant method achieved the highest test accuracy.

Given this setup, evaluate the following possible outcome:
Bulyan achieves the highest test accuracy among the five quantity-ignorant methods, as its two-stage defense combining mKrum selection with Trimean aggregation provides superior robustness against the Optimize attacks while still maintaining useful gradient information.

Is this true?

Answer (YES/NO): NO